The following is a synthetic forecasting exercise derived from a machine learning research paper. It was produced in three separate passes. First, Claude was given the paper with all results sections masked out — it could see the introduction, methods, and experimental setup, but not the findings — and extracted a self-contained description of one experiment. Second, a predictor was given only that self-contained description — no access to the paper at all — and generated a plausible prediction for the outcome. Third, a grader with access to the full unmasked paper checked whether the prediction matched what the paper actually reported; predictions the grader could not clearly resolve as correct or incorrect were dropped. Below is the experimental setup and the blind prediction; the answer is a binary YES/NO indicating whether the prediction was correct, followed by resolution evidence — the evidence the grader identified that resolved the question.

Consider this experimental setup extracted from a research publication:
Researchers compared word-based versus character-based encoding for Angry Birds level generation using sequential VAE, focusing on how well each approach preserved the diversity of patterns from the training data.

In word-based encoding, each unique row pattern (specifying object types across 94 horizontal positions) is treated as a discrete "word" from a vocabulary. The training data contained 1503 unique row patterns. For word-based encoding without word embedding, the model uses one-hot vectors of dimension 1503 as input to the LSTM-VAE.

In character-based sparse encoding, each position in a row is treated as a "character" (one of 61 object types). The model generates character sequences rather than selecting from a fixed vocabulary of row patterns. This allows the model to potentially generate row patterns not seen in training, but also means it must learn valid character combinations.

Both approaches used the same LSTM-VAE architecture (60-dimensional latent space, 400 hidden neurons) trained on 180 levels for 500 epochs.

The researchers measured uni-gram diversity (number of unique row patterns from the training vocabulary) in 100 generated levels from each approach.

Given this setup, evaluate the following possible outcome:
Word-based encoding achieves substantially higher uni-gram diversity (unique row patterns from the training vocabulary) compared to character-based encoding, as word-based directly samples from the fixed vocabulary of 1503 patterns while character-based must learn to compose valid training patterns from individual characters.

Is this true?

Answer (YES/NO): NO